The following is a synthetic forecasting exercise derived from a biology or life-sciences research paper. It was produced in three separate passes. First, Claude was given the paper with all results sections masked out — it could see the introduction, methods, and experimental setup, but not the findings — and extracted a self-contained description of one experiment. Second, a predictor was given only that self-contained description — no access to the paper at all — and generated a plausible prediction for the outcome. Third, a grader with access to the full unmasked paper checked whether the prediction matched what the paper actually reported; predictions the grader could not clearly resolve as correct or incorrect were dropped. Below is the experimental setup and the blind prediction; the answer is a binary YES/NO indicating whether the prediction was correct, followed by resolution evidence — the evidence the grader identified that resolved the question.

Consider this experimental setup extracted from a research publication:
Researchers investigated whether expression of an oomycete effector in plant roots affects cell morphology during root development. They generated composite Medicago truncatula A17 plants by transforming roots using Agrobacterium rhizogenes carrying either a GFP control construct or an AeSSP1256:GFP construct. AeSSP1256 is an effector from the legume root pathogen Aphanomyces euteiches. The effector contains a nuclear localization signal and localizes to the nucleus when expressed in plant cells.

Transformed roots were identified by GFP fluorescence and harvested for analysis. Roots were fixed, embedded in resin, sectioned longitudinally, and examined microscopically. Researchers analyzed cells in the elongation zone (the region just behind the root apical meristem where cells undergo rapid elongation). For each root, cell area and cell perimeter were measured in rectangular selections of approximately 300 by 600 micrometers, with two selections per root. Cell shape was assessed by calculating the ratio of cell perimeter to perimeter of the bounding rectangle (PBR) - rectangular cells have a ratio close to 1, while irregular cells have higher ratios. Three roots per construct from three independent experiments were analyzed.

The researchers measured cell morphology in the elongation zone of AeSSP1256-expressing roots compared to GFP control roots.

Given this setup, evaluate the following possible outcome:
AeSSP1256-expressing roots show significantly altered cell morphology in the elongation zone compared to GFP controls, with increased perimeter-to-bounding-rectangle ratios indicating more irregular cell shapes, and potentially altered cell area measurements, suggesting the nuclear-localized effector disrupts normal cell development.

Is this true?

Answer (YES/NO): YES